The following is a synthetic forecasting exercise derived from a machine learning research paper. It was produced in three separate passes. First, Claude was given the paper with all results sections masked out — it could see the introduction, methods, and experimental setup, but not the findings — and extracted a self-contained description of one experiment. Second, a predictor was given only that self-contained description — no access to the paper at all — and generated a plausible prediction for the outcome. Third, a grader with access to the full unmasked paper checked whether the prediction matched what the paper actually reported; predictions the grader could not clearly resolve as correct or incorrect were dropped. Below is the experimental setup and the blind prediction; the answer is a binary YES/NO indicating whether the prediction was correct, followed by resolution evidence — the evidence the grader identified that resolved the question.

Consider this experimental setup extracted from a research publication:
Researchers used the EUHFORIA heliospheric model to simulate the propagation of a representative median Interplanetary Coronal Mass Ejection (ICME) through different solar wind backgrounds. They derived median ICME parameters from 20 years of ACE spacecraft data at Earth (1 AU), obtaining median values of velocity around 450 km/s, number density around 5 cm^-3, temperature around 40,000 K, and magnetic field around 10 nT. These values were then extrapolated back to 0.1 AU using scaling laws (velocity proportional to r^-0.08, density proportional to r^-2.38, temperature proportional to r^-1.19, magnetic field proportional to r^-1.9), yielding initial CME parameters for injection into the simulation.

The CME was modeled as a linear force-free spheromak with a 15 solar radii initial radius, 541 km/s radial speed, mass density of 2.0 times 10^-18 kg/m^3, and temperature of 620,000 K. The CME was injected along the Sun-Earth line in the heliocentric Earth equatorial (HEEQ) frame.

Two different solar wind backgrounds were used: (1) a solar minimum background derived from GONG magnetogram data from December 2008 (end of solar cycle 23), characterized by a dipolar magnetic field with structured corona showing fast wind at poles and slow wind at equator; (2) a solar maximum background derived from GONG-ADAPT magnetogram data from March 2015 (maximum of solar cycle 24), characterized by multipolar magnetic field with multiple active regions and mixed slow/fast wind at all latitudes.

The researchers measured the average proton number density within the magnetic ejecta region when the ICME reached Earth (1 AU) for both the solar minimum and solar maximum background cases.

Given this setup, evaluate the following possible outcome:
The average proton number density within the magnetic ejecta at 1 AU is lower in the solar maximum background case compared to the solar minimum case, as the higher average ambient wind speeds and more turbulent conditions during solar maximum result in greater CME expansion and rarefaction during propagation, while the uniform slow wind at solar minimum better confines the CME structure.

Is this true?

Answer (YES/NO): NO